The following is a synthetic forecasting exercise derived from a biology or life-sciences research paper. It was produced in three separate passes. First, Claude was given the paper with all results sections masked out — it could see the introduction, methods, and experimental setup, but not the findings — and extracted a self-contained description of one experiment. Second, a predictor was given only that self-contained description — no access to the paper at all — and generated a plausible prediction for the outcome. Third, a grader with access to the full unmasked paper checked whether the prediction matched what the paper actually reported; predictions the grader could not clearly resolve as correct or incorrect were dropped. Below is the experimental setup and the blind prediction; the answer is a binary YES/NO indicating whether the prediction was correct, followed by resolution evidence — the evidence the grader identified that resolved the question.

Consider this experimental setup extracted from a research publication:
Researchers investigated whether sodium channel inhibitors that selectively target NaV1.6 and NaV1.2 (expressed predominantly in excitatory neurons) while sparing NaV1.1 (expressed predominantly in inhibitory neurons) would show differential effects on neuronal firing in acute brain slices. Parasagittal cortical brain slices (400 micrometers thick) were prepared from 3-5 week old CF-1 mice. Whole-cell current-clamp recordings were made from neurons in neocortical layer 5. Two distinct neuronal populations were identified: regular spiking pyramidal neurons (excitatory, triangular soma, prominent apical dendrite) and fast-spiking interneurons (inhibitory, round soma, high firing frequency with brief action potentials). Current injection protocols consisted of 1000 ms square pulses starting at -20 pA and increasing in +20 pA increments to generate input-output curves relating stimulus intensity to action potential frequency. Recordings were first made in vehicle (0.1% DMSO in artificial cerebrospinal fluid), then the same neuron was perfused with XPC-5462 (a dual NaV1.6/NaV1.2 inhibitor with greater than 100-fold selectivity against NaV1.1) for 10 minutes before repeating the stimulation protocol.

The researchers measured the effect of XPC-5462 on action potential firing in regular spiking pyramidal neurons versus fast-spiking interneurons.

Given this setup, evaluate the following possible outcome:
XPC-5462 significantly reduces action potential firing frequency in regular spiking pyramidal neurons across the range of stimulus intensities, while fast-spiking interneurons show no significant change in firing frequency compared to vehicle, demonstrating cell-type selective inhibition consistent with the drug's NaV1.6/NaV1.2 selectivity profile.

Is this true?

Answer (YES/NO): YES